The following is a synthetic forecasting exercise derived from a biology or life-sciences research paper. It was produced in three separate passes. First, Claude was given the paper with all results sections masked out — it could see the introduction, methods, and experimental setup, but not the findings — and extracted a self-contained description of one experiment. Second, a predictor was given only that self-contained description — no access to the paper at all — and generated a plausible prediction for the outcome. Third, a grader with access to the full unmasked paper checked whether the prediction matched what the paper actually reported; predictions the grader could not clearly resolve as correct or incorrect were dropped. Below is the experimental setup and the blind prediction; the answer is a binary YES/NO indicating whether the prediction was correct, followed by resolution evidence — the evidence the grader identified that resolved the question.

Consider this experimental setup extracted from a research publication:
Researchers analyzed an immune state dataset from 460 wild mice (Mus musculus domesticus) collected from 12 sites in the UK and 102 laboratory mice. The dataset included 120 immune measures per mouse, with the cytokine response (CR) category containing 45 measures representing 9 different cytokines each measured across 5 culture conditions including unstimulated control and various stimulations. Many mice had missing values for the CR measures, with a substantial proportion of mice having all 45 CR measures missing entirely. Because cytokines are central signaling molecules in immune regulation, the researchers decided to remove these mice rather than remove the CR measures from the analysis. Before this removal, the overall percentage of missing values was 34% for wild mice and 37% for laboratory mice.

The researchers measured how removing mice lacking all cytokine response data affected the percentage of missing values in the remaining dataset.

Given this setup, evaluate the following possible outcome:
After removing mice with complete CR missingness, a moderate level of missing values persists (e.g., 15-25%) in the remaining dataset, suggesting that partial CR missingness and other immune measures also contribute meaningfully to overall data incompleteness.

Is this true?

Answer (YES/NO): NO